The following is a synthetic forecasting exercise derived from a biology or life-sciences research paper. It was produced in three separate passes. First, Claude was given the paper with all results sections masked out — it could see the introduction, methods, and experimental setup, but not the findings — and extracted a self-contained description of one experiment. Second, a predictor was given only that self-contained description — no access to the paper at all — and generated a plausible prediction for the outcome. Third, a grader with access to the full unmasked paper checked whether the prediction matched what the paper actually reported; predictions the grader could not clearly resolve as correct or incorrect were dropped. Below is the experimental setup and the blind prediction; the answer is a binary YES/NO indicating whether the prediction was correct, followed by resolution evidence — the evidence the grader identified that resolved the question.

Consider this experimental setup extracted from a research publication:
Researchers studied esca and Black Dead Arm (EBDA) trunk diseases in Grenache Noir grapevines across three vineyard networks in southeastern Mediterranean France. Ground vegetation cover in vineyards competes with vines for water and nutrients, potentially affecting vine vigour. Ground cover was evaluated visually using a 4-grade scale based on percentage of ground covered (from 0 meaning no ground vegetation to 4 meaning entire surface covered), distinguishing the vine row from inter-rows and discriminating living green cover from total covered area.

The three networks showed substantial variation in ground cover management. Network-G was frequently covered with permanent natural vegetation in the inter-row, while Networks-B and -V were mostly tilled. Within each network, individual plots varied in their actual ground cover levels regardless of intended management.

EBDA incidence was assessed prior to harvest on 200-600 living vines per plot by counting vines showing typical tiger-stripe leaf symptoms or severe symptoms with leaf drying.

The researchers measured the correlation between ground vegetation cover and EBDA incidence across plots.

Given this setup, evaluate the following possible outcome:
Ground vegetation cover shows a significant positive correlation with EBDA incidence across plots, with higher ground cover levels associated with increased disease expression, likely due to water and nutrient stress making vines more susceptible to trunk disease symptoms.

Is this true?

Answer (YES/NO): NO